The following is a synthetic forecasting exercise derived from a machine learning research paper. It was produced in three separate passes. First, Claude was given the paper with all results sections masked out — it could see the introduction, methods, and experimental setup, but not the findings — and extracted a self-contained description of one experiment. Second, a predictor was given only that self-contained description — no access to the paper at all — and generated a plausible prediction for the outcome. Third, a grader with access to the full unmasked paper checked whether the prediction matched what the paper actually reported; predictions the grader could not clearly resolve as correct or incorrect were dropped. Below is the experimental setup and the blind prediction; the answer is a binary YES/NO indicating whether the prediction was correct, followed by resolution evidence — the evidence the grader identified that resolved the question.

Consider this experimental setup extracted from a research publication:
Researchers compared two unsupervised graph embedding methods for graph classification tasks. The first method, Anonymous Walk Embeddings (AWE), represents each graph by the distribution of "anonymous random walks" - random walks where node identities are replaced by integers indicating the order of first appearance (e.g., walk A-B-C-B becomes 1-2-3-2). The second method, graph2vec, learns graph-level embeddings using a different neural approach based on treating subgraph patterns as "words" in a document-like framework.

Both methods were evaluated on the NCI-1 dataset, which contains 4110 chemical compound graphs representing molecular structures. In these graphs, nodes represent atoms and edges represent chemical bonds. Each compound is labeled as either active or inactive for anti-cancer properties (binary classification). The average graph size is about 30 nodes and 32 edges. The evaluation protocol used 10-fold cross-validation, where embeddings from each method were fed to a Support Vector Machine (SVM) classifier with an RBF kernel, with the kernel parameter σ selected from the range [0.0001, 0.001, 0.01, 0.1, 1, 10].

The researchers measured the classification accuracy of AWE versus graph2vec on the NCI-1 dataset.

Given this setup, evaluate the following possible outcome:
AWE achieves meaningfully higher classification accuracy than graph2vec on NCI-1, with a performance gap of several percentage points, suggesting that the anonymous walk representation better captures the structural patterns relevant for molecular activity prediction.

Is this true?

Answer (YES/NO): NO